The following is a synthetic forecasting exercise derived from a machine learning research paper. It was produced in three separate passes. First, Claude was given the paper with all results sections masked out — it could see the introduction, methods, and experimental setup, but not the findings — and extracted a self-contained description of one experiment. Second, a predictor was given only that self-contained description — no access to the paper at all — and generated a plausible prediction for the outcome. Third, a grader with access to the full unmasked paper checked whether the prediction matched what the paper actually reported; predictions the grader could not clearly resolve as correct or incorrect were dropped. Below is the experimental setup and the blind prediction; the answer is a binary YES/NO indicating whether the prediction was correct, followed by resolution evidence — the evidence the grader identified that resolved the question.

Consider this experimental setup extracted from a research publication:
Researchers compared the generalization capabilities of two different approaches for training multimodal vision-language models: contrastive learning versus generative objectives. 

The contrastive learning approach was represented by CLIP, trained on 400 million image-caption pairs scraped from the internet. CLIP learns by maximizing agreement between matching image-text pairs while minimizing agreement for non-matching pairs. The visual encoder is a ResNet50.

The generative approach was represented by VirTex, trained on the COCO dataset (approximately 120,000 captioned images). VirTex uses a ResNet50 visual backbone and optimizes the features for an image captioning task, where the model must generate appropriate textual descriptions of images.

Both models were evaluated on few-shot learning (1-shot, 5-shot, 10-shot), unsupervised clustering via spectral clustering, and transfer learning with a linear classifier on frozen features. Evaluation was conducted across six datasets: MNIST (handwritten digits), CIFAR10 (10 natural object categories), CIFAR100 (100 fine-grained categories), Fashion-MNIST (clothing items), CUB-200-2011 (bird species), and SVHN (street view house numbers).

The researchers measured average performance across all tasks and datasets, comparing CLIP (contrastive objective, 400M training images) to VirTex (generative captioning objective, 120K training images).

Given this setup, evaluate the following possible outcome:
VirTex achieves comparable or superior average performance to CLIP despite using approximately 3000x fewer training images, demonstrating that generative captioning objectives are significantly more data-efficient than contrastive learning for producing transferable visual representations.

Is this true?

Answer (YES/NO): NO